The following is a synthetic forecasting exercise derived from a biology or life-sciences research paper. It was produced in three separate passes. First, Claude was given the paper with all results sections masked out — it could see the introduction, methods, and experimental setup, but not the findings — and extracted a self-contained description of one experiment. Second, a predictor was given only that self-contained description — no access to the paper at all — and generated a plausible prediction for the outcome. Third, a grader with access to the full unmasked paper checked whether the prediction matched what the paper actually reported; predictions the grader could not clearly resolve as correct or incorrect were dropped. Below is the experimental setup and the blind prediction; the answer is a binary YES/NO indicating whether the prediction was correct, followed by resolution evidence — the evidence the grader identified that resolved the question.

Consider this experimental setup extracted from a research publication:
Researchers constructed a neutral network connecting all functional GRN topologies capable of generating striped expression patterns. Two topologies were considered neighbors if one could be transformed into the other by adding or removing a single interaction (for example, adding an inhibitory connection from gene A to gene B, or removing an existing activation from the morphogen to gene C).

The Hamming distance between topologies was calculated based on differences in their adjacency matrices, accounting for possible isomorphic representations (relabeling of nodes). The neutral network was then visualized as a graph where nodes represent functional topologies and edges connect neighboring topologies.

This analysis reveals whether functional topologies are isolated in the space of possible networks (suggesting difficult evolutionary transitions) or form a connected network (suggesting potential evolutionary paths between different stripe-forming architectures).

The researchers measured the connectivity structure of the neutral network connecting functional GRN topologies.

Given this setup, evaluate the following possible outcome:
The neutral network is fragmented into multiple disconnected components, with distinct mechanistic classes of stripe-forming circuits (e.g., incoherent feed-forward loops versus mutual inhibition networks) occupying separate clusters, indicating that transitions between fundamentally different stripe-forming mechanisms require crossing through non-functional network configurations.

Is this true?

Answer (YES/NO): NO